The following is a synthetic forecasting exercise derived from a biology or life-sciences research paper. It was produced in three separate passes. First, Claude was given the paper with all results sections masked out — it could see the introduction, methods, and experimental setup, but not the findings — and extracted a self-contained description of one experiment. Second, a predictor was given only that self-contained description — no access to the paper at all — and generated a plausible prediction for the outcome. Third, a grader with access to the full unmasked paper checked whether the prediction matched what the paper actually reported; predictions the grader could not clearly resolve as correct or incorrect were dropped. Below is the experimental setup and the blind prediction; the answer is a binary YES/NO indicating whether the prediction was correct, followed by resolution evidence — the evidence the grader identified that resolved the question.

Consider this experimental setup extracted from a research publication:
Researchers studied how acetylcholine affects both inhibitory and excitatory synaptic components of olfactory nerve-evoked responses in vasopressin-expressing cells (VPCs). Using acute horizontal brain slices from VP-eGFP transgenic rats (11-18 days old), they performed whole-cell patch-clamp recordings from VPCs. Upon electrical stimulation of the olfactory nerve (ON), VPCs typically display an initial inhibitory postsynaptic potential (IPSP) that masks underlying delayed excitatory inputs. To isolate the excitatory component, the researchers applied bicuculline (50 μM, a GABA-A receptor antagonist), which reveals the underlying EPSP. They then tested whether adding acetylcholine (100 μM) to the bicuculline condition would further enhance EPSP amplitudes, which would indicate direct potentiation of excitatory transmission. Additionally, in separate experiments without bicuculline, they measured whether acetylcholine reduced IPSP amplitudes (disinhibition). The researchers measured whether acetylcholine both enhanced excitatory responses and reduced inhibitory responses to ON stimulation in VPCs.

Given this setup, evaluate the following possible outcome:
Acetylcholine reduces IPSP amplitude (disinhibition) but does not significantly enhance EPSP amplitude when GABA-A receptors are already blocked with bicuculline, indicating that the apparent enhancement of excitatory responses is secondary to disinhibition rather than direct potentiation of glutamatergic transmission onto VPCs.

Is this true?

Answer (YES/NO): NO